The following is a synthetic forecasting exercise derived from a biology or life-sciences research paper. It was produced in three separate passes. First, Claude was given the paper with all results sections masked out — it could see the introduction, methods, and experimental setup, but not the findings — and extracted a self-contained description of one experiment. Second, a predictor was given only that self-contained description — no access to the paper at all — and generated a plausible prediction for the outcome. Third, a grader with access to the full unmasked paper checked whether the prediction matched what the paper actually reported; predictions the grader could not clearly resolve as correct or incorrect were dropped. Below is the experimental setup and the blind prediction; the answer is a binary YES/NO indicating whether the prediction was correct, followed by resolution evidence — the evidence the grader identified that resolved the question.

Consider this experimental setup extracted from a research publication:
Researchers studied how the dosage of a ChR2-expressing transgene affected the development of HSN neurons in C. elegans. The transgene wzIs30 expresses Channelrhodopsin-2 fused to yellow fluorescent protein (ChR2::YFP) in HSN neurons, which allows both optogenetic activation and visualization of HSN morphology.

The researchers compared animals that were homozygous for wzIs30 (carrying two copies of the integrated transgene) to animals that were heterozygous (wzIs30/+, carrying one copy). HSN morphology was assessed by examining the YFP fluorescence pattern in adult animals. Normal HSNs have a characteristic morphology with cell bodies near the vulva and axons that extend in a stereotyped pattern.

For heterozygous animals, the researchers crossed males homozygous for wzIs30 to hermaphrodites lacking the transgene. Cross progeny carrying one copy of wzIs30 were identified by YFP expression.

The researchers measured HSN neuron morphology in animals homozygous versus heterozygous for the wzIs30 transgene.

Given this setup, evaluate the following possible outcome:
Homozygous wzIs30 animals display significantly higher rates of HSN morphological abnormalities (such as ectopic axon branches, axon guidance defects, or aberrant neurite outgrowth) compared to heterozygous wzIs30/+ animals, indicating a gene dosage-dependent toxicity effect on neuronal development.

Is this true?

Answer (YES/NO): YES